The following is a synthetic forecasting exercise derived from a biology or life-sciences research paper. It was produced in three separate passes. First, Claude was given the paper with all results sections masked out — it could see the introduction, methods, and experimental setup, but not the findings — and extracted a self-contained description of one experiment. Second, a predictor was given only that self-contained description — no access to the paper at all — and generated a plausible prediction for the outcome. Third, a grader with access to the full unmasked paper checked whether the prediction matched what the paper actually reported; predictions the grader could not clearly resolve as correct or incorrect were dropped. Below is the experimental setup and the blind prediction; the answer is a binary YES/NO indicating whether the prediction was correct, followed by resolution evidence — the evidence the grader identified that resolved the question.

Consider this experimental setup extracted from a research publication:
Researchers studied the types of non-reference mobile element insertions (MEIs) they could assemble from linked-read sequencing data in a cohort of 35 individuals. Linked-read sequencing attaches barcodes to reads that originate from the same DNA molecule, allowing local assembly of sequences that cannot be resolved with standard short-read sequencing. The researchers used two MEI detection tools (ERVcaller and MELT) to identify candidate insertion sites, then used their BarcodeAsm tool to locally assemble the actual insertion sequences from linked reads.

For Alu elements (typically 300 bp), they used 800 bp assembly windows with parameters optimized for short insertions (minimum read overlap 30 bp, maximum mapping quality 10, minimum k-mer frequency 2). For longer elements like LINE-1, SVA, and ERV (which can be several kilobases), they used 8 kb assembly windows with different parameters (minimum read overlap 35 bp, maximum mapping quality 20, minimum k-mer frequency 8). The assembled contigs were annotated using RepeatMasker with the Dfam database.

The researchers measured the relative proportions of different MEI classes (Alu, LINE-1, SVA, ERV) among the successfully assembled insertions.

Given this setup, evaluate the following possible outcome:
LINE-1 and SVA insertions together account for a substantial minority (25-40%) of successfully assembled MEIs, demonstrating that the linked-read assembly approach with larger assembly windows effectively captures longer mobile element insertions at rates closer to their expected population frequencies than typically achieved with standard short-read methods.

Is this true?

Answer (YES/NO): NO